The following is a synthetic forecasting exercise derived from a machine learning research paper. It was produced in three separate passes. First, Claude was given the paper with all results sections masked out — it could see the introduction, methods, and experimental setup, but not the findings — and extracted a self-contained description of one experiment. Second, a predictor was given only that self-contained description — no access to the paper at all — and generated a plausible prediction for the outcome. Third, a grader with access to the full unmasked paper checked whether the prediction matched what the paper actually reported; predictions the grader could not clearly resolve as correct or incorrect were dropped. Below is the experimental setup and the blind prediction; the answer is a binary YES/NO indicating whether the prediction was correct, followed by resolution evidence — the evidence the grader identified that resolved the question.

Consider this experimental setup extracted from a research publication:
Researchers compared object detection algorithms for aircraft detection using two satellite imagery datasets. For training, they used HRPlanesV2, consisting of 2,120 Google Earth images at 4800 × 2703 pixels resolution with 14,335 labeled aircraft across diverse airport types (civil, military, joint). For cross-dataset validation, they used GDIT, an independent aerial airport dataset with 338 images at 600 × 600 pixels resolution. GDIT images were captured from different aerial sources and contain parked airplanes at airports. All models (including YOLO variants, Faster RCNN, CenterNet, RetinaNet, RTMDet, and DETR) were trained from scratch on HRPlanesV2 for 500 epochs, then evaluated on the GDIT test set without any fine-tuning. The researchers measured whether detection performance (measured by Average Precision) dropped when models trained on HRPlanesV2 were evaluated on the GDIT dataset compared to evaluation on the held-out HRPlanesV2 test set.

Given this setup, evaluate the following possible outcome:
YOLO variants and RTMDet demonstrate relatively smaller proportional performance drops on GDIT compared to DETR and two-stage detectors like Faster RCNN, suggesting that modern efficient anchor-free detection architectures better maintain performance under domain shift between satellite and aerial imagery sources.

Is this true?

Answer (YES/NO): NO